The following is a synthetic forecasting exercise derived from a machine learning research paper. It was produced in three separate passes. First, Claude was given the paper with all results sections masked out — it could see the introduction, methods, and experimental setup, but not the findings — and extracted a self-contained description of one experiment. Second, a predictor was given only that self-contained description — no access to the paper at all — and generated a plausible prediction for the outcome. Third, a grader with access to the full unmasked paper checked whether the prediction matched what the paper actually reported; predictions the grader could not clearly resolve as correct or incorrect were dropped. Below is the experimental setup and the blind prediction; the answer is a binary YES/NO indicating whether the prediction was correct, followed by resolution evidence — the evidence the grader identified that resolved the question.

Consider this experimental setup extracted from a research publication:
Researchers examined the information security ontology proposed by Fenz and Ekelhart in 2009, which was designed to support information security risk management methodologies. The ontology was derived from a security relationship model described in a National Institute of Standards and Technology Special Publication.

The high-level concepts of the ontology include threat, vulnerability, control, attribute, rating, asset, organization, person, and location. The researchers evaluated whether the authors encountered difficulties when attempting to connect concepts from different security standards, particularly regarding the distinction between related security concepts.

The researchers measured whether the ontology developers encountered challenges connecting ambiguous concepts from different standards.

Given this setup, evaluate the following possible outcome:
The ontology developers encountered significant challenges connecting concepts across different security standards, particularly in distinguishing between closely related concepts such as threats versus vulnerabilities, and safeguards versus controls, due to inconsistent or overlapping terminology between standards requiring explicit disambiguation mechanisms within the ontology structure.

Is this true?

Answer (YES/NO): YES